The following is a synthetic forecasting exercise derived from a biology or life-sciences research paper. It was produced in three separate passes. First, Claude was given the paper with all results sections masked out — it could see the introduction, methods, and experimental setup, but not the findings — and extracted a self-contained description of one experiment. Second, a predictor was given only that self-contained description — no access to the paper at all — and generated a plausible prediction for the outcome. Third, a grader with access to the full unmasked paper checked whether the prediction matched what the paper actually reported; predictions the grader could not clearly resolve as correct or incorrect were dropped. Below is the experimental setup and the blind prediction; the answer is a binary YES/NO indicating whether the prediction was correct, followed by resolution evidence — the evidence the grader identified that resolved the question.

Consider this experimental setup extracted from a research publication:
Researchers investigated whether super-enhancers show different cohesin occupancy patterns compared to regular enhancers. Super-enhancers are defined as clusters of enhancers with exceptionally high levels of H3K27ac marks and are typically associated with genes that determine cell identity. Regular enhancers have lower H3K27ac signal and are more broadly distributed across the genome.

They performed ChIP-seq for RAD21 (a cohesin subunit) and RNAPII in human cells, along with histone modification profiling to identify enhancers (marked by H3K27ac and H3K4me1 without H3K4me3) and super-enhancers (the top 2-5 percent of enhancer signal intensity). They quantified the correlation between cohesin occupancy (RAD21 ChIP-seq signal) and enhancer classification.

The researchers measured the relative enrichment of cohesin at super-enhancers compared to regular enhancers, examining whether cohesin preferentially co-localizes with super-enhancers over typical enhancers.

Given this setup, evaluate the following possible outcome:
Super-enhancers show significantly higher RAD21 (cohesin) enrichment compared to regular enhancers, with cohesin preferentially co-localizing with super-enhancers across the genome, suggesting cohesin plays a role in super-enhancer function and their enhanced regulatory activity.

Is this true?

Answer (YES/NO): YES